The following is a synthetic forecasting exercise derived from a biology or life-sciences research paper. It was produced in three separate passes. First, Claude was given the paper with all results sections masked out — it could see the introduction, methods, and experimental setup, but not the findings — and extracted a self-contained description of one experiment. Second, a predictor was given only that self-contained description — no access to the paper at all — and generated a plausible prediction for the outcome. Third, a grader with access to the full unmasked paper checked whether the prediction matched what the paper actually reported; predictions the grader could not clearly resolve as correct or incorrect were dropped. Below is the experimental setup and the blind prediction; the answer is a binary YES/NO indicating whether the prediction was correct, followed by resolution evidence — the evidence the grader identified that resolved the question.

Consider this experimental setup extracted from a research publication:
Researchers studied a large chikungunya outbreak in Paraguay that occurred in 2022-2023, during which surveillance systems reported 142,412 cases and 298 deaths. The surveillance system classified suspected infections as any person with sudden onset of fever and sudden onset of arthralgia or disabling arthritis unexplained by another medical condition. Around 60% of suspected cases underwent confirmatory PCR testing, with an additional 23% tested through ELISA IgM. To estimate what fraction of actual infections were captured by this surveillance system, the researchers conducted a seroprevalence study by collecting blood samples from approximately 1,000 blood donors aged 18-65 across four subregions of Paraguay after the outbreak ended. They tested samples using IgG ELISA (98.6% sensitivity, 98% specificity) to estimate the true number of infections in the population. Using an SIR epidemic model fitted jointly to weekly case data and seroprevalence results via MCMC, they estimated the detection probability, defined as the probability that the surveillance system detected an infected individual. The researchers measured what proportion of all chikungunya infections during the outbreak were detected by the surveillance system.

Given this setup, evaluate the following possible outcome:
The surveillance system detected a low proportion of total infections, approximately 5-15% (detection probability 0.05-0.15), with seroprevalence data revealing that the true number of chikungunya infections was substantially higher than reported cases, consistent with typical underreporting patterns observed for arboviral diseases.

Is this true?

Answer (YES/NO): YES